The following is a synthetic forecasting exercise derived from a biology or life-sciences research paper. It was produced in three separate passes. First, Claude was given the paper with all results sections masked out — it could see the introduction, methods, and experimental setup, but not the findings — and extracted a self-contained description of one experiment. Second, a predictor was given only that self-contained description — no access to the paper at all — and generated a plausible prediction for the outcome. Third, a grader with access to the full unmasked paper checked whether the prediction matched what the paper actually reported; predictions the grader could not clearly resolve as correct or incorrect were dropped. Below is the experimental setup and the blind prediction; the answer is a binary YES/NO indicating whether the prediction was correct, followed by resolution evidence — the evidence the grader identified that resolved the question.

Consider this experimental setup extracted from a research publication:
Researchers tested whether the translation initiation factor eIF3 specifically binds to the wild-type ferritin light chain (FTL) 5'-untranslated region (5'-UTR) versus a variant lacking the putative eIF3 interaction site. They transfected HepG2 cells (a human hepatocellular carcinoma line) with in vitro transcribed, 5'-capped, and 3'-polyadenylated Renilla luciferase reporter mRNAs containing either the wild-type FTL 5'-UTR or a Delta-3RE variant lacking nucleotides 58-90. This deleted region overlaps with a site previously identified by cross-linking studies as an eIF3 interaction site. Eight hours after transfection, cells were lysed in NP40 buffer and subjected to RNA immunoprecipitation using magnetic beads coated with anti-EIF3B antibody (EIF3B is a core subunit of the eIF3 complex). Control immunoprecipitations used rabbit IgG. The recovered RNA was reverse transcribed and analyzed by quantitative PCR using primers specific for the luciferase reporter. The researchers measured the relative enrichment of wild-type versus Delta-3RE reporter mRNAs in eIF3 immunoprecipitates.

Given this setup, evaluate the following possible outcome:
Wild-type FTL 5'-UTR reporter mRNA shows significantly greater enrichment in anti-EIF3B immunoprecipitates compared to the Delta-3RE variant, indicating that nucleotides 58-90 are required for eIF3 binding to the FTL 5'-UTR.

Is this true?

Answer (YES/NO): YES